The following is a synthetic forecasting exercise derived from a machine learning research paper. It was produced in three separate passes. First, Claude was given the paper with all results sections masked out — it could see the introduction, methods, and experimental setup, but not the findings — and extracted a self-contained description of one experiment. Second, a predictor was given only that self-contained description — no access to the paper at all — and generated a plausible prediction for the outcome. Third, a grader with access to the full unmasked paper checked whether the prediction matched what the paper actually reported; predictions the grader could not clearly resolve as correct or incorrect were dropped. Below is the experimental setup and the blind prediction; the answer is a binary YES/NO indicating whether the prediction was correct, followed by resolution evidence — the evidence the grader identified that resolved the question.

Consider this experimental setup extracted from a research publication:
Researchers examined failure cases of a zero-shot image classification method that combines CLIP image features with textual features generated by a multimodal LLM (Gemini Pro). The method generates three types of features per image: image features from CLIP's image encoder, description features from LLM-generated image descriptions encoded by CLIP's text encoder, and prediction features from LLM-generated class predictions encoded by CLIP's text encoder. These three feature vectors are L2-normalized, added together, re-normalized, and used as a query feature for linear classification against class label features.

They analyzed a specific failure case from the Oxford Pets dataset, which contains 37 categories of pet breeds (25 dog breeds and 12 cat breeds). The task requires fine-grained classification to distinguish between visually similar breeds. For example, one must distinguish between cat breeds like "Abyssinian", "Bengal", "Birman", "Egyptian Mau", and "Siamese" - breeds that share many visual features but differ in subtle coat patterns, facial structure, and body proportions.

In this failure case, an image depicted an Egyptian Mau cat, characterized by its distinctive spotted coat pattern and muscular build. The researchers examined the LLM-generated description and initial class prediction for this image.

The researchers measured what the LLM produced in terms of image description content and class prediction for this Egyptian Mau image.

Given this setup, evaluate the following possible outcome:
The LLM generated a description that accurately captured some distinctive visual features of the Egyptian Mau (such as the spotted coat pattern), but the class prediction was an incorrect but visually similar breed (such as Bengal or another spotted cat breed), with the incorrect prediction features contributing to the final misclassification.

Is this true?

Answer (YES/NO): NO